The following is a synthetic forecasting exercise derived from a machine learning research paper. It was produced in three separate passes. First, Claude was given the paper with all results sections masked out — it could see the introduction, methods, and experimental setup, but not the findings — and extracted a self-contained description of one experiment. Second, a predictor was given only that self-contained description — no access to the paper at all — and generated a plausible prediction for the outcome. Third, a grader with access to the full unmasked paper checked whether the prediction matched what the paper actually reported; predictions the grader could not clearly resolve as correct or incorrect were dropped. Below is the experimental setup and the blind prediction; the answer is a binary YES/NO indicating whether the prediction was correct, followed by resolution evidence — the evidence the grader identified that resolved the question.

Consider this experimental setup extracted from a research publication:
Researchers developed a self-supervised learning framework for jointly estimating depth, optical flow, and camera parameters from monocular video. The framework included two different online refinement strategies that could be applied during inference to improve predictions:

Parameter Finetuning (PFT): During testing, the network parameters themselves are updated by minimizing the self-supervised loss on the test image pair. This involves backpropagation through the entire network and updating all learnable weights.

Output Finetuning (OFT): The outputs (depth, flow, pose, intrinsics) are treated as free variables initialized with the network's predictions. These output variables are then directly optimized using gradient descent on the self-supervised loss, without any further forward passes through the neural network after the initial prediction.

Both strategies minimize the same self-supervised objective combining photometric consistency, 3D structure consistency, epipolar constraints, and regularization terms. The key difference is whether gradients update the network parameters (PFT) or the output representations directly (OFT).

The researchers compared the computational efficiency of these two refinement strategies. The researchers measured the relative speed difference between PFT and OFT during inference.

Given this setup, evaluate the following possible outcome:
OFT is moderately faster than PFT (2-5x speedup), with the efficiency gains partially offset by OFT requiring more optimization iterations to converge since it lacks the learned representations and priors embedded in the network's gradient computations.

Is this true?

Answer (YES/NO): NO